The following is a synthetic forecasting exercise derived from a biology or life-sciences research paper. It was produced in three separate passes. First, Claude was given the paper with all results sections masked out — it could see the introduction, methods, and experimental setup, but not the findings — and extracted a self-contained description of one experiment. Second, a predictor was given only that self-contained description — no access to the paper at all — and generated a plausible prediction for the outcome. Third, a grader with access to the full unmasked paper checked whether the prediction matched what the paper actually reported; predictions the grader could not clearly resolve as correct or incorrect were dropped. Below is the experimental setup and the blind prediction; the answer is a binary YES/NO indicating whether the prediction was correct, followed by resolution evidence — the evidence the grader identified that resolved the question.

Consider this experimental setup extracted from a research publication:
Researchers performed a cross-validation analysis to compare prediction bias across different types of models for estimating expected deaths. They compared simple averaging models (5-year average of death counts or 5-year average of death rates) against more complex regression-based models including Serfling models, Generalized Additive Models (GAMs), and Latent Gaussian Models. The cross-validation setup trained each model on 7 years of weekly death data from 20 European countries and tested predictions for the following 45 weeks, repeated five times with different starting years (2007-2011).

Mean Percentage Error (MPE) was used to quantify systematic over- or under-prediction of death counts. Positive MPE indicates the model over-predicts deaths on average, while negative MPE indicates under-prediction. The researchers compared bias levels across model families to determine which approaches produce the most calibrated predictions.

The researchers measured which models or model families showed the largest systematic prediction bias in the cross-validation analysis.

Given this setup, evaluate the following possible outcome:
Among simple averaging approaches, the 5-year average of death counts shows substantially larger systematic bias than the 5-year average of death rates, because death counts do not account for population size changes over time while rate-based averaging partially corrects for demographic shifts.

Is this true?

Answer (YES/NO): NO